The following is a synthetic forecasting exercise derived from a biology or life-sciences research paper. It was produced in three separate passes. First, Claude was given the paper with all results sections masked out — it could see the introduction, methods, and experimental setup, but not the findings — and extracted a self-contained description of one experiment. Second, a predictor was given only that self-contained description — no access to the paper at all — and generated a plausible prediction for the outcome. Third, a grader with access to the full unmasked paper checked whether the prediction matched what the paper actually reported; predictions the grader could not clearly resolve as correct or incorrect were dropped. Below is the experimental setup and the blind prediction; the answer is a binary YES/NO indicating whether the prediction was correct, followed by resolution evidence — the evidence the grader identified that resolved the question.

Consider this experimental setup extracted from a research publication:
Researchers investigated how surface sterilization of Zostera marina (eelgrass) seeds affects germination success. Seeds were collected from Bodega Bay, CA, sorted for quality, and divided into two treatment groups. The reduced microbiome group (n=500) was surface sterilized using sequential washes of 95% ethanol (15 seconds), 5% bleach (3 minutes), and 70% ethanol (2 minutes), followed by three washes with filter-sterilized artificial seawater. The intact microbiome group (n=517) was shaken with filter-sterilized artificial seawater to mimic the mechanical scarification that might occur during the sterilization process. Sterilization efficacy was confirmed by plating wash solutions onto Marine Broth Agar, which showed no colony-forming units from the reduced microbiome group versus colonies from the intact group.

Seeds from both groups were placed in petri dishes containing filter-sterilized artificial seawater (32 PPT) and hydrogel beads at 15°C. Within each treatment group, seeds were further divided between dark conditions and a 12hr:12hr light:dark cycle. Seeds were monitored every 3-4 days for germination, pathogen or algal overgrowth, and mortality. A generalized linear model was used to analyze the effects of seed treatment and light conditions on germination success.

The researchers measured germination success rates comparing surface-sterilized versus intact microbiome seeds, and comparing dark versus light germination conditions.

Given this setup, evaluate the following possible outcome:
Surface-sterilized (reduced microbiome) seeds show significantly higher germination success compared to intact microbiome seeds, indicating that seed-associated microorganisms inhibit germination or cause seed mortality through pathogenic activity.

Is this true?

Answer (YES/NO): YES